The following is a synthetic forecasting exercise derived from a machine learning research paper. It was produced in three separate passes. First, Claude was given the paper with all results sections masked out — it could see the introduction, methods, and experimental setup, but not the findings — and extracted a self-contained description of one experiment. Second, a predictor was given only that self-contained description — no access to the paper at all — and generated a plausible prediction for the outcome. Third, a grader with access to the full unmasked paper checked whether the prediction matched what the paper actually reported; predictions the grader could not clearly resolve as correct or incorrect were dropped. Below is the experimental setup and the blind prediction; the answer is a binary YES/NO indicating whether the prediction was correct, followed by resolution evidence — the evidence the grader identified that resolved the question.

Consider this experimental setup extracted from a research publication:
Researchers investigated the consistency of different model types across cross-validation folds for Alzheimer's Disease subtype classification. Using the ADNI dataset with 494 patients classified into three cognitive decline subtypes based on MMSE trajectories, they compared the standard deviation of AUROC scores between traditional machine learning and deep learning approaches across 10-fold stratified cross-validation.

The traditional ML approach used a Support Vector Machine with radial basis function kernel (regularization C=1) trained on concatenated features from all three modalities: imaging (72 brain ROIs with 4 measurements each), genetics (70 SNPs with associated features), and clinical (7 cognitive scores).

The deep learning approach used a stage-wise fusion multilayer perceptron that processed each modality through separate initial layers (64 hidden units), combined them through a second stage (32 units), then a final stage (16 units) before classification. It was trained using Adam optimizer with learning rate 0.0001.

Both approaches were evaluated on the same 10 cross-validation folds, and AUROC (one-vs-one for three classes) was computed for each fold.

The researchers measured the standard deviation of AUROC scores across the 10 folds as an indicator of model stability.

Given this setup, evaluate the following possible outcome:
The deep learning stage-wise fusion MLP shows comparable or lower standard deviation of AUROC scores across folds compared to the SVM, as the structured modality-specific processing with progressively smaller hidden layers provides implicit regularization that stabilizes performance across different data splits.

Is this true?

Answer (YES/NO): YES